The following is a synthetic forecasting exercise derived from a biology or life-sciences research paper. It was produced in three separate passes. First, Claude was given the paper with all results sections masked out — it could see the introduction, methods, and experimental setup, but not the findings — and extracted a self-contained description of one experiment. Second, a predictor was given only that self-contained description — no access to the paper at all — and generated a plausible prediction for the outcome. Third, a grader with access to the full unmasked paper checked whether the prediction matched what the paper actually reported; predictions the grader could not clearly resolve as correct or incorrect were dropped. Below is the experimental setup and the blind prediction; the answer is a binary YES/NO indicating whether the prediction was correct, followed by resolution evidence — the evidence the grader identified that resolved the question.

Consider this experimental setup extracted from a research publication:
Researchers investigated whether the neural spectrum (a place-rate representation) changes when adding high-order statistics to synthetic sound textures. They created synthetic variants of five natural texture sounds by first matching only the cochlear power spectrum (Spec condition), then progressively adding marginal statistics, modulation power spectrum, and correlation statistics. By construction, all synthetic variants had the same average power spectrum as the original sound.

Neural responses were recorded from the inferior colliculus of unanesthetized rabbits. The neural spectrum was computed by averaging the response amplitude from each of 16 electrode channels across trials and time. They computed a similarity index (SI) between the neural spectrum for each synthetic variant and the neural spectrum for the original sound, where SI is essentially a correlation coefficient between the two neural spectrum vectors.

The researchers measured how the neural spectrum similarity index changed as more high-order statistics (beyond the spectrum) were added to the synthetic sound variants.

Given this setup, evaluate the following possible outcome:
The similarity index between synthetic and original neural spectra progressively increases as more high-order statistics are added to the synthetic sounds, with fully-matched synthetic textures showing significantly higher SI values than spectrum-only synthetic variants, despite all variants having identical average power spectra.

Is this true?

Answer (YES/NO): NO